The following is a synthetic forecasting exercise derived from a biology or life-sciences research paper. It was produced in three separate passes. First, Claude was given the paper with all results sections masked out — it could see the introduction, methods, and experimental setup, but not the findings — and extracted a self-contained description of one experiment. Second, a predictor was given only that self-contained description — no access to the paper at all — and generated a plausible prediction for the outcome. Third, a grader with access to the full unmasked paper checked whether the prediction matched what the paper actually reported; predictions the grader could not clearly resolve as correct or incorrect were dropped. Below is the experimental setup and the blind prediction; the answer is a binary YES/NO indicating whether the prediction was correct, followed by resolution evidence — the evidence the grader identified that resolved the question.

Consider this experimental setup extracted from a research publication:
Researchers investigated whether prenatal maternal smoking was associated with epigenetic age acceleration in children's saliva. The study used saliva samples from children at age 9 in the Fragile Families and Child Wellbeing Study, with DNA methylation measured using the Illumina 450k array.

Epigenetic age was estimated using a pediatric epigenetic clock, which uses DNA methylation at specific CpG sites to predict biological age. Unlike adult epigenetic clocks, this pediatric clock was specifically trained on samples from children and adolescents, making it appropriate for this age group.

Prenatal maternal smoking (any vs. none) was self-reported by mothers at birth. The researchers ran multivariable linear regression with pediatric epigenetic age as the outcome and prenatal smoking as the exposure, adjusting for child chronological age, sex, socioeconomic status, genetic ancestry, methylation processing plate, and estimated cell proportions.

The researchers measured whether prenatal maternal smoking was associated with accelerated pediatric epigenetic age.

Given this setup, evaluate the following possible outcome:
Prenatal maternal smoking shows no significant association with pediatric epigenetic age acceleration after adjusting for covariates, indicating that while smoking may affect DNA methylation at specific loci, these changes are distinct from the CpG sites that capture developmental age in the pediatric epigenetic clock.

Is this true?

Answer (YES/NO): YES